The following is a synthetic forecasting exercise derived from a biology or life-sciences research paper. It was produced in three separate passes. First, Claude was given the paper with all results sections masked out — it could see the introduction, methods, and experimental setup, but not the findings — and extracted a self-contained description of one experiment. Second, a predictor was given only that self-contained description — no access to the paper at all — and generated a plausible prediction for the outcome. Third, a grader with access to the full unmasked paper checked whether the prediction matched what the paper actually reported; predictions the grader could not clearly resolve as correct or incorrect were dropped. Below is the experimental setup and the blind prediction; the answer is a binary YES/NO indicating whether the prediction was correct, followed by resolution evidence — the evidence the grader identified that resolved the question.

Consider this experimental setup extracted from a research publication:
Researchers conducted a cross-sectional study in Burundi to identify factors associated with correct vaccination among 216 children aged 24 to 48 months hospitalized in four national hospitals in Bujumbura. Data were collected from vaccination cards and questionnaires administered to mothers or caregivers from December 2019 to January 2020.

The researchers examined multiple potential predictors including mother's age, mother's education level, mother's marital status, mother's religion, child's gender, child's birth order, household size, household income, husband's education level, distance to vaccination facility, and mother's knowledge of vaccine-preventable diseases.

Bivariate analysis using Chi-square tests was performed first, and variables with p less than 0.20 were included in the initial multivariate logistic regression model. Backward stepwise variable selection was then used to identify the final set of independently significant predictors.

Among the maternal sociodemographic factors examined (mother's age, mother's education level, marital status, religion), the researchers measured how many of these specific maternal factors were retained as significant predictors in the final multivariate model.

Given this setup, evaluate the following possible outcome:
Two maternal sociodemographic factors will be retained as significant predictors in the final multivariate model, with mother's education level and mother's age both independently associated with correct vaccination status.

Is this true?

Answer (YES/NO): NO